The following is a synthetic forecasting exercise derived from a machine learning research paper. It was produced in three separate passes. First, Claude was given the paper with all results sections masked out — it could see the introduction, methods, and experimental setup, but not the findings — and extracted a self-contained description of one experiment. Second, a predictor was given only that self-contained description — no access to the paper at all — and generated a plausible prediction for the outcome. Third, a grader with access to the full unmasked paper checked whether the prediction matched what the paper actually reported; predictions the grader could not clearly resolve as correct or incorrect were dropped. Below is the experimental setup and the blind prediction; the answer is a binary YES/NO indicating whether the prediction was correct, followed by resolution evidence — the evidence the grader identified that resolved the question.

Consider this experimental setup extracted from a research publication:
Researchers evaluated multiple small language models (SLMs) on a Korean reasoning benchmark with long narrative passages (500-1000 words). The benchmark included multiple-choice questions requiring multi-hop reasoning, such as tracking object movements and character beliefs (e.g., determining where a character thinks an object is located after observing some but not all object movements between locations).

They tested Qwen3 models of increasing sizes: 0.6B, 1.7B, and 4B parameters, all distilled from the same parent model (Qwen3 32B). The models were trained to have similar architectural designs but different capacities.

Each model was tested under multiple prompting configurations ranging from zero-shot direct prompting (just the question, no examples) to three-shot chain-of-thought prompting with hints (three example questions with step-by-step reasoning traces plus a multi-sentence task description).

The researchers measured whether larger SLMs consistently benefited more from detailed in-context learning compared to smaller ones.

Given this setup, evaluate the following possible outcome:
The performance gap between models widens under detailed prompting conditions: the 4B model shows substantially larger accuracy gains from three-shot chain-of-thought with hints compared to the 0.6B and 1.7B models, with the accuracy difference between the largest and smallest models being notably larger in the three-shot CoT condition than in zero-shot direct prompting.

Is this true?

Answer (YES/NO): NO